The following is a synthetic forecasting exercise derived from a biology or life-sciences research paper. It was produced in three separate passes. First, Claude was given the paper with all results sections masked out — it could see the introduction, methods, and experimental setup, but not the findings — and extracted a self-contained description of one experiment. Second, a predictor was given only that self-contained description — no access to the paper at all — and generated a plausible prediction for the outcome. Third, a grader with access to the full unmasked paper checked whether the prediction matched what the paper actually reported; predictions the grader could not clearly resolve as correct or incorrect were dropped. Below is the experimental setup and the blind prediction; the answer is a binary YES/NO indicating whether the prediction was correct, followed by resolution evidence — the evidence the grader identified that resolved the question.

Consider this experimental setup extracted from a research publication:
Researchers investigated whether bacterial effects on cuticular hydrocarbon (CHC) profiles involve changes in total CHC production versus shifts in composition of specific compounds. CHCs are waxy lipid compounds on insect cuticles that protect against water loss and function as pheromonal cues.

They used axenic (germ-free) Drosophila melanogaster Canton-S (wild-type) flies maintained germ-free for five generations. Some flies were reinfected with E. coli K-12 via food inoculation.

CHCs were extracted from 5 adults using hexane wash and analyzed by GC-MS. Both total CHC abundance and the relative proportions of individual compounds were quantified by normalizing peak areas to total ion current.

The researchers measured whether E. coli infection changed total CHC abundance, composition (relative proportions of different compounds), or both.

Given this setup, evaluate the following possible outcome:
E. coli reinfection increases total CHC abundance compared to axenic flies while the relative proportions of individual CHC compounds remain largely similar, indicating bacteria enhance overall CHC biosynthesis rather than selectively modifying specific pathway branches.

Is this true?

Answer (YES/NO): NO